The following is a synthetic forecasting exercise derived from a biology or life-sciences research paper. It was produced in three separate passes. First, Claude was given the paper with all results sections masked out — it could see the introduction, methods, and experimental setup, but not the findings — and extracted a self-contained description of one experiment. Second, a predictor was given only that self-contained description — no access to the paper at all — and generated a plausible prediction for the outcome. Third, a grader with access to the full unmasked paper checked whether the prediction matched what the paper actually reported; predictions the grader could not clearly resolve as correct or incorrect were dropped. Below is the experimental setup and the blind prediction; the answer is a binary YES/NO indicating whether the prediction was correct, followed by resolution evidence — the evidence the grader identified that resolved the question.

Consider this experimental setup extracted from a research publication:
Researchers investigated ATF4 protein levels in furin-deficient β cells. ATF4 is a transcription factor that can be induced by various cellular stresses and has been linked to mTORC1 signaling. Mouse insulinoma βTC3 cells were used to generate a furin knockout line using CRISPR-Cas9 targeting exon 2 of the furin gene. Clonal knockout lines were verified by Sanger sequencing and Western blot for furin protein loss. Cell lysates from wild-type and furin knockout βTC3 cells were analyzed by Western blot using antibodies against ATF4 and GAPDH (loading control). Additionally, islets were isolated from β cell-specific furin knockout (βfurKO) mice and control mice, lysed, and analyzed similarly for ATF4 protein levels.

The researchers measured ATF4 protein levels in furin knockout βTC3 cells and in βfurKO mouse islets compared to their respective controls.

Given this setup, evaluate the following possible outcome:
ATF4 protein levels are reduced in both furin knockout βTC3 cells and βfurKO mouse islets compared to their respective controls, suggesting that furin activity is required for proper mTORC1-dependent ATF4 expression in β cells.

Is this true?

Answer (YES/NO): NO